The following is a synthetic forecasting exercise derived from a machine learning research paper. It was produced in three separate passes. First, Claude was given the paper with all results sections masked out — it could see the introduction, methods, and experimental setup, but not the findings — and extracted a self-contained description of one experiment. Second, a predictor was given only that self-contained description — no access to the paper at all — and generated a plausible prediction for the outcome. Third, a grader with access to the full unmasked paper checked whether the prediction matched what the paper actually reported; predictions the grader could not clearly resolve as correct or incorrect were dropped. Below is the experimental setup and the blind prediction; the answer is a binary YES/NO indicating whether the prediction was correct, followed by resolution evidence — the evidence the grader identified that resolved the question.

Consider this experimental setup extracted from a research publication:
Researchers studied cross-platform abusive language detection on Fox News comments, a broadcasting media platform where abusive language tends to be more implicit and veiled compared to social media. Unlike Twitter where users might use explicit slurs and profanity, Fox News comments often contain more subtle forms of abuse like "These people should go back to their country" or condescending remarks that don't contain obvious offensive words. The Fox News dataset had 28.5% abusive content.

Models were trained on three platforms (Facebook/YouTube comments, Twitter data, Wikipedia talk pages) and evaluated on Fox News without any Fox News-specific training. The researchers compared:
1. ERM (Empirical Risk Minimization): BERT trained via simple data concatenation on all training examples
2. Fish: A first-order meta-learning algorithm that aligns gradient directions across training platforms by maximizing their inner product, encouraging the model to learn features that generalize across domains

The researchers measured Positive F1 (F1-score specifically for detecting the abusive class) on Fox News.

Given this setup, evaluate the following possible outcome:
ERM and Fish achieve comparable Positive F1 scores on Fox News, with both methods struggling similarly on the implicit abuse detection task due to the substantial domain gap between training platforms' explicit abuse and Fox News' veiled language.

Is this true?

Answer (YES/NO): NO